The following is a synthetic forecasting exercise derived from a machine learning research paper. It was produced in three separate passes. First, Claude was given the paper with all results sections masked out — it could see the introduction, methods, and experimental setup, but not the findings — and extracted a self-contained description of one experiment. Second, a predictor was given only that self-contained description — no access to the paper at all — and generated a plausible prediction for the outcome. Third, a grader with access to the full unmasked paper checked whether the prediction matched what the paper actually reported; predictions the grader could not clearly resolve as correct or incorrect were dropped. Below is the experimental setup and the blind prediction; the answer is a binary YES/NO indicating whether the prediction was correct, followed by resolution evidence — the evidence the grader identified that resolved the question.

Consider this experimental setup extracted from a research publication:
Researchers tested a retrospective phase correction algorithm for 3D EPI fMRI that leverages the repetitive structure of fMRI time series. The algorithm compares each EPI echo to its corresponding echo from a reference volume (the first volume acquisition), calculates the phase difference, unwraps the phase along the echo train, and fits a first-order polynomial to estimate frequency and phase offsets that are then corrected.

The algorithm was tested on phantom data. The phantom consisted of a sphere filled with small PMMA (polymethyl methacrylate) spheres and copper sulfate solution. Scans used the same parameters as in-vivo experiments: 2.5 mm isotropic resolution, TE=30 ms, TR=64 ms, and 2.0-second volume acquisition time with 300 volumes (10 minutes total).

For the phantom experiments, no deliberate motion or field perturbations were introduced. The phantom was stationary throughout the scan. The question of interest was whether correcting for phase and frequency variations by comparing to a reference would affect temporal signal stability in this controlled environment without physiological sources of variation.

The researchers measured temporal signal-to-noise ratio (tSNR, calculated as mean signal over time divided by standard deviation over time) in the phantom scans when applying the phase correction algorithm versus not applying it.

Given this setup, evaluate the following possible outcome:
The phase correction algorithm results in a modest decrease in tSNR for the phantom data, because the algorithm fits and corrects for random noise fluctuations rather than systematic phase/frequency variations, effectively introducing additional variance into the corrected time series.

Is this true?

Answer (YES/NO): NO